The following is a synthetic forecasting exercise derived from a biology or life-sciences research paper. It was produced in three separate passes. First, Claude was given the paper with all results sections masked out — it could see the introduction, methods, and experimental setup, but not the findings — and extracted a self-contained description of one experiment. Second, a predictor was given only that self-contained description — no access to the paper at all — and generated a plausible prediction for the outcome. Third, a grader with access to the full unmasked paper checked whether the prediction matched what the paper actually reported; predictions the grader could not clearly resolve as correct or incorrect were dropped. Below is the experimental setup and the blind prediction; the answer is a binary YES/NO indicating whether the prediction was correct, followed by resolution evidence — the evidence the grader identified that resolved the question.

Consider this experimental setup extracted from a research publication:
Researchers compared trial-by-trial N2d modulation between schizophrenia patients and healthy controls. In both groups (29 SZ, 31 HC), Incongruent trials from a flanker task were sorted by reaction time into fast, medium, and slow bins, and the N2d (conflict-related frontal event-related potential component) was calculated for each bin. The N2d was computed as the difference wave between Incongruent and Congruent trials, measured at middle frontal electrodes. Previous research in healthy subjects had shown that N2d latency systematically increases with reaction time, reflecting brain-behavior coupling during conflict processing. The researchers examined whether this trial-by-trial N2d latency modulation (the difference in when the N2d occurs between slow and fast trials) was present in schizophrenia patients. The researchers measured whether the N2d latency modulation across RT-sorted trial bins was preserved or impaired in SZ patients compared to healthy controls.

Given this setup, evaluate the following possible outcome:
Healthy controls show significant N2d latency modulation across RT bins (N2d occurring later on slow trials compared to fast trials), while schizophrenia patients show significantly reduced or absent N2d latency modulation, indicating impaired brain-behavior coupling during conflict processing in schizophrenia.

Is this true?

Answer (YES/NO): YES